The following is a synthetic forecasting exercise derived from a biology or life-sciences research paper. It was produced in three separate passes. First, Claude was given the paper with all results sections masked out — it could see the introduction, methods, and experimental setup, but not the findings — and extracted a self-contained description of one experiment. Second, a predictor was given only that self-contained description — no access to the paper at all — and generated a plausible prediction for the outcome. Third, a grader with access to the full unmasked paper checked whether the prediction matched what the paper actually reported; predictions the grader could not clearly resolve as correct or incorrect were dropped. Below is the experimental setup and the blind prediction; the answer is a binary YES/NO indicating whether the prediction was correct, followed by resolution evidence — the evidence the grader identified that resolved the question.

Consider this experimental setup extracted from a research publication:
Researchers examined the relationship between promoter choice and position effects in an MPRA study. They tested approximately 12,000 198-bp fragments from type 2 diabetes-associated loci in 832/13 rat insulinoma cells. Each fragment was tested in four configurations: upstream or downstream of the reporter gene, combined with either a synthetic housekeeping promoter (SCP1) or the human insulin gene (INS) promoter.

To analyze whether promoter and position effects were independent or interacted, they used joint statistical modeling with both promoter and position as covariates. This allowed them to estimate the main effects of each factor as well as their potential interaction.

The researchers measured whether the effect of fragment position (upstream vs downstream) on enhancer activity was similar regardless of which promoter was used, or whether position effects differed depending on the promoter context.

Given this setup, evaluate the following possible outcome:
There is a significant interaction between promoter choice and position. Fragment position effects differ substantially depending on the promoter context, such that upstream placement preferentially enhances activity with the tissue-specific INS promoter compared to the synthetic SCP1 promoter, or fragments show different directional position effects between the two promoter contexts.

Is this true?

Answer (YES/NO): NO